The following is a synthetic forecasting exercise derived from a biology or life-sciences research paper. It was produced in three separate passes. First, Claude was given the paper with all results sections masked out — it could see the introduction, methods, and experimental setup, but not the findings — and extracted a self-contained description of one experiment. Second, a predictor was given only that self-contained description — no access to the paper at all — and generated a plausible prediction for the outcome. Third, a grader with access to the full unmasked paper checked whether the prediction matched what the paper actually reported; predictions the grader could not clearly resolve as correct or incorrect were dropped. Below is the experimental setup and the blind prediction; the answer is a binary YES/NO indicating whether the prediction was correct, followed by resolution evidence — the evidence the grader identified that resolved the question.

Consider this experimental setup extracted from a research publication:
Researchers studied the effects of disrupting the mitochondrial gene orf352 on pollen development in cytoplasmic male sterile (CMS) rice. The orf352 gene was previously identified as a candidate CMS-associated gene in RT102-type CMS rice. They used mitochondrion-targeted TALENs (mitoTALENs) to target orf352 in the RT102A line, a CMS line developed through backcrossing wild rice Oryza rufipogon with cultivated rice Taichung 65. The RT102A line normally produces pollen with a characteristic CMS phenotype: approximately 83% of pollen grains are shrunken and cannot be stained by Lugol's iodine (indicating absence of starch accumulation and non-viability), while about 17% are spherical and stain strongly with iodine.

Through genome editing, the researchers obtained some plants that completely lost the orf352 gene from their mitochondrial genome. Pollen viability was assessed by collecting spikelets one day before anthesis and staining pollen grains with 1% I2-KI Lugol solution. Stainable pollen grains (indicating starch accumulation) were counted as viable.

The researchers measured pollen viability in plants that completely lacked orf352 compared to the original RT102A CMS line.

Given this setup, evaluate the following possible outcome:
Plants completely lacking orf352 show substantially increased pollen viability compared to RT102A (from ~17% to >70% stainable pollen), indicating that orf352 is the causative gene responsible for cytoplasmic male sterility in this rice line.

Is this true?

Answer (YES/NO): NO